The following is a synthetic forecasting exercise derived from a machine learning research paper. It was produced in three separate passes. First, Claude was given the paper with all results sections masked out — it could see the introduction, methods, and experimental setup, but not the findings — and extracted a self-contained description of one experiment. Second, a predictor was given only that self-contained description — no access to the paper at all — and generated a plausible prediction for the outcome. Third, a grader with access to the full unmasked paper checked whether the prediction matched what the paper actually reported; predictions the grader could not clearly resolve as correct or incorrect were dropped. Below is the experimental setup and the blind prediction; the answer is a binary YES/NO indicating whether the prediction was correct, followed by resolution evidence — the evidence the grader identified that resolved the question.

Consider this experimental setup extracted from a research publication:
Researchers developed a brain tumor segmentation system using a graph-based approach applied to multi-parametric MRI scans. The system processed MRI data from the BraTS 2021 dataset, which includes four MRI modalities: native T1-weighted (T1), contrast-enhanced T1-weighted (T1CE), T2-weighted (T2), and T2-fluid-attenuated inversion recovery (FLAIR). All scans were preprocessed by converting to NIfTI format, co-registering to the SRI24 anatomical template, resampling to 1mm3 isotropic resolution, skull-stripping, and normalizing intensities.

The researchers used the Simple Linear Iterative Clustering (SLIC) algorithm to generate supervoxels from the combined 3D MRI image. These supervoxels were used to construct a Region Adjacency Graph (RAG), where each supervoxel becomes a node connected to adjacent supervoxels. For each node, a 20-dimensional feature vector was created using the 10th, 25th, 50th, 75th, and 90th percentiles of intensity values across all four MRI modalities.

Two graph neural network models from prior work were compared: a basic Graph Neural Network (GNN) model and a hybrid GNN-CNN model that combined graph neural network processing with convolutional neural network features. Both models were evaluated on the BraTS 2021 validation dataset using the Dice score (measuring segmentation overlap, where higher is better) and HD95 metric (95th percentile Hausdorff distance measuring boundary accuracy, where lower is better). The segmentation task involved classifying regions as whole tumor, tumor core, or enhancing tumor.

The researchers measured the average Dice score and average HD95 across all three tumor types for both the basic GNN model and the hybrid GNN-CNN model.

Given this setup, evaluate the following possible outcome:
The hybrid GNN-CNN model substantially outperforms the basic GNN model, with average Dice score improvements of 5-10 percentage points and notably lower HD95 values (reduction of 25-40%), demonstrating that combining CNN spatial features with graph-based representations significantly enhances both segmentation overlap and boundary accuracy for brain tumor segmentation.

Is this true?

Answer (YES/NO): NO